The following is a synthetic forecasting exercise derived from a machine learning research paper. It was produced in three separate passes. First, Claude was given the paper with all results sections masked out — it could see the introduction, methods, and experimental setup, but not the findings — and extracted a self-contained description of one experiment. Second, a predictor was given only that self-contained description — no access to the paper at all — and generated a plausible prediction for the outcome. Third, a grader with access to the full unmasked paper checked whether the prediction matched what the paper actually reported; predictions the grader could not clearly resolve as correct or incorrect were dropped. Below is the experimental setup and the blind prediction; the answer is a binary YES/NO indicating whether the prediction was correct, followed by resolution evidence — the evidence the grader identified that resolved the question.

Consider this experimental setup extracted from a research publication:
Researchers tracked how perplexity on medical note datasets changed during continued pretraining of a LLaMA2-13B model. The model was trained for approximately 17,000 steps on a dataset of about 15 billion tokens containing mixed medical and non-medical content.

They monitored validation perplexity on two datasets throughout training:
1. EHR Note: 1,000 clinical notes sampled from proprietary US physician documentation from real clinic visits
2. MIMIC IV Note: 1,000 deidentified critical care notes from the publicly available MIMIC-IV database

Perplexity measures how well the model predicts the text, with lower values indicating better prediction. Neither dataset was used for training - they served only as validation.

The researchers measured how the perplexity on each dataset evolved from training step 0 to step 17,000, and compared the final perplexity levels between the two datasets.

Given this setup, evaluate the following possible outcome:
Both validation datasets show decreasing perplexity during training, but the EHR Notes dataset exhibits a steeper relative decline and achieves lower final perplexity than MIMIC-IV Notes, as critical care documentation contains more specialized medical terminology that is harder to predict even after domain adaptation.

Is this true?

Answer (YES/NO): NO